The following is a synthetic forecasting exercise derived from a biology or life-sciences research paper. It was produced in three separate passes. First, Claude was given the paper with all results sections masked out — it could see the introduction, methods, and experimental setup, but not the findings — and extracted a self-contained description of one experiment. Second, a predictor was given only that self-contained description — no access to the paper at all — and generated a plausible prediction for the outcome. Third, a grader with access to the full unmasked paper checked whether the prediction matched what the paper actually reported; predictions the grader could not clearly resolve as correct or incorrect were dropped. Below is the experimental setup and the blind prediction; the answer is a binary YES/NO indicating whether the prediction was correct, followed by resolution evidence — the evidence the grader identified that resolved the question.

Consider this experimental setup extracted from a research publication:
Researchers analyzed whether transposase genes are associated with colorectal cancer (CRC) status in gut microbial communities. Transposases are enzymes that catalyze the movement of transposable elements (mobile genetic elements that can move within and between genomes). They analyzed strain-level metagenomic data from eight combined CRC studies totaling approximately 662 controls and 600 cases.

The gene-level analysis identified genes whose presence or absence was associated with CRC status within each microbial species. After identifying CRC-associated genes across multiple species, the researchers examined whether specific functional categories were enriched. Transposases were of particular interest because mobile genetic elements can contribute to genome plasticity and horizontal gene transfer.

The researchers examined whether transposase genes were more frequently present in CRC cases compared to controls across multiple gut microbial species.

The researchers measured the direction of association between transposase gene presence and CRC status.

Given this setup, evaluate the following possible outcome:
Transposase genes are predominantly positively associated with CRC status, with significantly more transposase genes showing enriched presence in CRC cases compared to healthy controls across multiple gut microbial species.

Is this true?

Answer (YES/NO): YES